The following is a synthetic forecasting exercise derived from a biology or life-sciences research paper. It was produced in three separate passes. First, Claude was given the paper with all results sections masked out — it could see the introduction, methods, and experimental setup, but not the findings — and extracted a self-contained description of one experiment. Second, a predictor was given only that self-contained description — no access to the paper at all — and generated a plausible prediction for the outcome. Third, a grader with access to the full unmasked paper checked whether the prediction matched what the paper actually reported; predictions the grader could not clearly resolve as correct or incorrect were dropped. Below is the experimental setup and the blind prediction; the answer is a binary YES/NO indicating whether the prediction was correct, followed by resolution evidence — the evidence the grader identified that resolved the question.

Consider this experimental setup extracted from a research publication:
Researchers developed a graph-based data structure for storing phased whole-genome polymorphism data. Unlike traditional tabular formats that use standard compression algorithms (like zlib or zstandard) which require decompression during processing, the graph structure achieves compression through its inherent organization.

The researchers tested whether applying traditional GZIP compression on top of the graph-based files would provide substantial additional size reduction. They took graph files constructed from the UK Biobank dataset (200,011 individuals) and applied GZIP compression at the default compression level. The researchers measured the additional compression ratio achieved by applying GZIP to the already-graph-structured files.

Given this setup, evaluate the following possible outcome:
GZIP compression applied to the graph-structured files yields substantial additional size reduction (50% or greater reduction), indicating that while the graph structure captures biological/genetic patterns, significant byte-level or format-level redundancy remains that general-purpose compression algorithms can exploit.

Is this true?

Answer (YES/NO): NO